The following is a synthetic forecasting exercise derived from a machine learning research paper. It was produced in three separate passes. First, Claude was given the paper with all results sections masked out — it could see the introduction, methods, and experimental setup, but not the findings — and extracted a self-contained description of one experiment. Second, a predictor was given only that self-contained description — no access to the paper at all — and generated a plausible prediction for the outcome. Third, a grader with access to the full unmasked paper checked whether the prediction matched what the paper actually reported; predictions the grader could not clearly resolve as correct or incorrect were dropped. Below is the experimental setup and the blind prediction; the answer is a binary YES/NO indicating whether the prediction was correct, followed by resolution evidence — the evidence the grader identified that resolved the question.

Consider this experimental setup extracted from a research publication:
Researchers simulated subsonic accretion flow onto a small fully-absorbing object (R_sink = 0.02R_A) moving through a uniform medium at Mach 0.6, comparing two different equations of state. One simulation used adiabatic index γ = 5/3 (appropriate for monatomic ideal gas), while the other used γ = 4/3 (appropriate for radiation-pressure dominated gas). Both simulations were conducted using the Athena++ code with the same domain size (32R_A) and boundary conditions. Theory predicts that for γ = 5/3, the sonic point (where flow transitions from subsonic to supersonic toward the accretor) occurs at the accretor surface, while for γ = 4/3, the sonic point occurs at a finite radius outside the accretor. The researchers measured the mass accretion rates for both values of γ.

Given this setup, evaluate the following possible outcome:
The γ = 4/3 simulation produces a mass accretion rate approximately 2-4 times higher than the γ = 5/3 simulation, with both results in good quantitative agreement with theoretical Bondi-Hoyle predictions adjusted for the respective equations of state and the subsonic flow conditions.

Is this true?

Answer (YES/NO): NO